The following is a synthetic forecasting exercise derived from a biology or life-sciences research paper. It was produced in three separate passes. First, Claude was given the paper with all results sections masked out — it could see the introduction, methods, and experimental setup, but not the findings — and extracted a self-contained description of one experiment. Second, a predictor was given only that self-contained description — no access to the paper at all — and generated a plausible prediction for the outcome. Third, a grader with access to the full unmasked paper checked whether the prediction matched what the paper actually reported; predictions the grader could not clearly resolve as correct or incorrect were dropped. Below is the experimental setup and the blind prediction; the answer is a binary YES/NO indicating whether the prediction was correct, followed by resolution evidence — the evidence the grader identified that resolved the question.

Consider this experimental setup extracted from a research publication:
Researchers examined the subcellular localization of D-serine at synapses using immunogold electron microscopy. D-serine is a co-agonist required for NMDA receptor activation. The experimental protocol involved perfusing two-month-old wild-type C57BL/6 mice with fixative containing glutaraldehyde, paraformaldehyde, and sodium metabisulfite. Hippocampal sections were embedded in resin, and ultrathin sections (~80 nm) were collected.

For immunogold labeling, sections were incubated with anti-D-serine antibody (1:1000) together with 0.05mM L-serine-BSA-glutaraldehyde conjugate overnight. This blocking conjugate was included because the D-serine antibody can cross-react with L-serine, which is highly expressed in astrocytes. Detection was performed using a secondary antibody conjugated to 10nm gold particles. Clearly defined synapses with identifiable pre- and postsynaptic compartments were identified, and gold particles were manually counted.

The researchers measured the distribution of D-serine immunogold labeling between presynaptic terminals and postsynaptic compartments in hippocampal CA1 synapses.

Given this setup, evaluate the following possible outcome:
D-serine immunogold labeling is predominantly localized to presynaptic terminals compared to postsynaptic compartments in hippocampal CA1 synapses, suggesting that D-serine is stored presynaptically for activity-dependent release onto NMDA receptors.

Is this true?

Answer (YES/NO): NO